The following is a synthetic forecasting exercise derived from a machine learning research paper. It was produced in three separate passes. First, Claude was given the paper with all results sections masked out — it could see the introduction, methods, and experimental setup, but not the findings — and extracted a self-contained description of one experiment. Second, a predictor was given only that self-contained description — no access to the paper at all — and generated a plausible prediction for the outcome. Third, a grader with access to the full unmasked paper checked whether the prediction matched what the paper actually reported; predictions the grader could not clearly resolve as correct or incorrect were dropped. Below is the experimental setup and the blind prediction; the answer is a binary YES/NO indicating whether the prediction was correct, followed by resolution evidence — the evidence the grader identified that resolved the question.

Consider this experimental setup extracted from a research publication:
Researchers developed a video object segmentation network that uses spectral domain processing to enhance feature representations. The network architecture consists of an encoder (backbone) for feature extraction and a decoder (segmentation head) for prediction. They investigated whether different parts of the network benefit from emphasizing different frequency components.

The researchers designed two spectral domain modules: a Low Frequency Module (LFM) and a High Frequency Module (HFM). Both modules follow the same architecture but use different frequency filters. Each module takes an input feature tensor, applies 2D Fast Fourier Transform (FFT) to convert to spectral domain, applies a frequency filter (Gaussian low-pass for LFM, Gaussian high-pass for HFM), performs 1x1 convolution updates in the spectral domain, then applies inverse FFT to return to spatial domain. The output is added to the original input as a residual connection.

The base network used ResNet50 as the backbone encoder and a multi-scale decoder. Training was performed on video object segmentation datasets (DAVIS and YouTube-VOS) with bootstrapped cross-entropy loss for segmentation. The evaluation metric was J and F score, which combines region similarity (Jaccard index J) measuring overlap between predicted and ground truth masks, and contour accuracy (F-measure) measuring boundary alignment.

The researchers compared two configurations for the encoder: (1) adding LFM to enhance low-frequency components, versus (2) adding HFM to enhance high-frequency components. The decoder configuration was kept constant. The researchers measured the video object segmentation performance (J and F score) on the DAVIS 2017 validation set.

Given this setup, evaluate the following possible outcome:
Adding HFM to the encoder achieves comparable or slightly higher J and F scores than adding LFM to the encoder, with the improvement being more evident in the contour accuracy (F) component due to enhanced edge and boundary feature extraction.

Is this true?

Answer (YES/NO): NO